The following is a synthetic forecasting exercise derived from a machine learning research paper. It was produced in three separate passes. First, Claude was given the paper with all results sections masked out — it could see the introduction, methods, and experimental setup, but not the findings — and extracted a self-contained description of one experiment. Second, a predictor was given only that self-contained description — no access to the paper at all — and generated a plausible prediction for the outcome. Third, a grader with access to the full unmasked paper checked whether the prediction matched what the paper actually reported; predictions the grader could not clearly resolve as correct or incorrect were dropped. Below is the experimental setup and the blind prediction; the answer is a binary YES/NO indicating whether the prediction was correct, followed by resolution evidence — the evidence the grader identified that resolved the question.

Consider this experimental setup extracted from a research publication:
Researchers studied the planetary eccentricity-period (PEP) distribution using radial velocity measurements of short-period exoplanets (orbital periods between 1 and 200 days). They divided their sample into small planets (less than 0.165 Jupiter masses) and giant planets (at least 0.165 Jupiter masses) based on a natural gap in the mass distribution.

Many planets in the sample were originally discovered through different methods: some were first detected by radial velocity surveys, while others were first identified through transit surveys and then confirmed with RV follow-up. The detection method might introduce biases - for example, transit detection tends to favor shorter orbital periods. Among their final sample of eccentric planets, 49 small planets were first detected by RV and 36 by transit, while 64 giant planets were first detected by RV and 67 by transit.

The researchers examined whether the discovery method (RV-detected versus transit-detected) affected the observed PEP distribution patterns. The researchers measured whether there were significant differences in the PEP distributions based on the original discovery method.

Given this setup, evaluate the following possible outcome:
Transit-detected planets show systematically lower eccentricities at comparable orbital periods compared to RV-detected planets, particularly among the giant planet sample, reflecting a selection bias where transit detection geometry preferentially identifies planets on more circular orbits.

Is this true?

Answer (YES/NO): NO